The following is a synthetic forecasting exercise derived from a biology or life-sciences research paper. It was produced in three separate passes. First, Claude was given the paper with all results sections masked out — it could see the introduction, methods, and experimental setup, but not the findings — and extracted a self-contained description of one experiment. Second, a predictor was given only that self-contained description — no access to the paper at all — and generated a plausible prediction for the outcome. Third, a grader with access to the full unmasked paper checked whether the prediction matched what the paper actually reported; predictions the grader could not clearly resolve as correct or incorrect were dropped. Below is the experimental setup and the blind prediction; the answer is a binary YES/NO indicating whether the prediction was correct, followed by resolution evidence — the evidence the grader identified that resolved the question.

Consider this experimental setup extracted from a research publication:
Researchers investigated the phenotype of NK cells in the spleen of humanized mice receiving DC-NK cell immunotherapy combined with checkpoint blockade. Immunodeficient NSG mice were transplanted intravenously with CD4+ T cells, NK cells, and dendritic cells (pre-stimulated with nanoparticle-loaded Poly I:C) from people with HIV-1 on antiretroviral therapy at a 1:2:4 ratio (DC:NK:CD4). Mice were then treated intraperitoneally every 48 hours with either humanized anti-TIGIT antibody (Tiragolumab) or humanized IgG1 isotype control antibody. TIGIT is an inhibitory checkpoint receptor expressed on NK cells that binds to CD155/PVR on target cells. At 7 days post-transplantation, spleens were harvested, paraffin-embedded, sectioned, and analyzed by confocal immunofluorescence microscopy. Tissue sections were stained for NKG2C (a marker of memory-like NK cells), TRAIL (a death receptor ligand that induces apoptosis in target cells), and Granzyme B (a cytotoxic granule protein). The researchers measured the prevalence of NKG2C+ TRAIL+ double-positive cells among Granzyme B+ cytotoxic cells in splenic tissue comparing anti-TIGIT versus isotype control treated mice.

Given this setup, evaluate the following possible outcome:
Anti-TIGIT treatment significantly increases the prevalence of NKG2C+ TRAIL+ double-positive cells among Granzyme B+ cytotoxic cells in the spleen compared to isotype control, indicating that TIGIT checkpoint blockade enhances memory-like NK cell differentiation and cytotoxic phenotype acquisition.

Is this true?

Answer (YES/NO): NO